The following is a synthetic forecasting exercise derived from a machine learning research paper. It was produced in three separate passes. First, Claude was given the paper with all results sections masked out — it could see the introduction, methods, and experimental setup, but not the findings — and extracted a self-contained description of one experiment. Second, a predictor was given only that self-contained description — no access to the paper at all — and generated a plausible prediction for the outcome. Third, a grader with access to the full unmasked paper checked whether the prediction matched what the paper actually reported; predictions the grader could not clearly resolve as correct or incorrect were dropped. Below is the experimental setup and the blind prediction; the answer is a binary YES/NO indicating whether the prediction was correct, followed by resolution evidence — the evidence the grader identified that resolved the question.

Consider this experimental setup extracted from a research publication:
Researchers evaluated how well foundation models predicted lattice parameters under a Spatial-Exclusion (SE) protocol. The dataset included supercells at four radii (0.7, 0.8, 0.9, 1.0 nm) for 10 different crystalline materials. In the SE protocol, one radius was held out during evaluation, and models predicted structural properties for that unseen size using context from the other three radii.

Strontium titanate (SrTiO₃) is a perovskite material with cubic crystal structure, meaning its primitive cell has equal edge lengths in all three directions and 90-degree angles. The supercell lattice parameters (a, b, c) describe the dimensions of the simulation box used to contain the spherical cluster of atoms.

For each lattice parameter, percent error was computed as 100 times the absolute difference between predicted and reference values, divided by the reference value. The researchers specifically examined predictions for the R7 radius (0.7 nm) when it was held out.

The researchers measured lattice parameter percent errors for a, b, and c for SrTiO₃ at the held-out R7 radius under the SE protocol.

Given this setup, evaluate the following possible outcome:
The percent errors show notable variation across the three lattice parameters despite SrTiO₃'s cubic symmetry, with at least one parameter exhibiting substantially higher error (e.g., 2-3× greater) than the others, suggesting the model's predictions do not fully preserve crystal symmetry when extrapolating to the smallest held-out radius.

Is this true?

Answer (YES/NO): NO